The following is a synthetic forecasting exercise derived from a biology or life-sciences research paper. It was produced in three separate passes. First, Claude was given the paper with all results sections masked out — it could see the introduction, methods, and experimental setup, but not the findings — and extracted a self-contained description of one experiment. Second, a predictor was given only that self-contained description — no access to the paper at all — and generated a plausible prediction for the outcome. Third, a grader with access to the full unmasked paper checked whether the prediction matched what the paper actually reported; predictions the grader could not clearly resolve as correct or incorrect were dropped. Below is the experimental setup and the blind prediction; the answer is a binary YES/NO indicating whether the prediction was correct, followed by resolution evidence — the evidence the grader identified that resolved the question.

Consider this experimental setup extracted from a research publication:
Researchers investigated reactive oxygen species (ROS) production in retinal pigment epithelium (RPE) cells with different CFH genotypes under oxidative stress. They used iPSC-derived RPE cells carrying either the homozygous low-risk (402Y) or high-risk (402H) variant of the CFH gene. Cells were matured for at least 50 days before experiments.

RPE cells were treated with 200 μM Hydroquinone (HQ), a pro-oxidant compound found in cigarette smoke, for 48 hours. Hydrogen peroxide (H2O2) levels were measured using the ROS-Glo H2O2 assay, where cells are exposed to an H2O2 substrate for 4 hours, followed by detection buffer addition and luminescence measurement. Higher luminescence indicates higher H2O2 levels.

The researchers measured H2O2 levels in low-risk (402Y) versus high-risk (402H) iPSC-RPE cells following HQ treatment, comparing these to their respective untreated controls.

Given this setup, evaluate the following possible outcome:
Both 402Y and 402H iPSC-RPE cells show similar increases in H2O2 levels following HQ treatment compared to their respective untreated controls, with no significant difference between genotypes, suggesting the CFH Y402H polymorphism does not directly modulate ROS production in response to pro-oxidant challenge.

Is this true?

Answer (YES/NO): YES